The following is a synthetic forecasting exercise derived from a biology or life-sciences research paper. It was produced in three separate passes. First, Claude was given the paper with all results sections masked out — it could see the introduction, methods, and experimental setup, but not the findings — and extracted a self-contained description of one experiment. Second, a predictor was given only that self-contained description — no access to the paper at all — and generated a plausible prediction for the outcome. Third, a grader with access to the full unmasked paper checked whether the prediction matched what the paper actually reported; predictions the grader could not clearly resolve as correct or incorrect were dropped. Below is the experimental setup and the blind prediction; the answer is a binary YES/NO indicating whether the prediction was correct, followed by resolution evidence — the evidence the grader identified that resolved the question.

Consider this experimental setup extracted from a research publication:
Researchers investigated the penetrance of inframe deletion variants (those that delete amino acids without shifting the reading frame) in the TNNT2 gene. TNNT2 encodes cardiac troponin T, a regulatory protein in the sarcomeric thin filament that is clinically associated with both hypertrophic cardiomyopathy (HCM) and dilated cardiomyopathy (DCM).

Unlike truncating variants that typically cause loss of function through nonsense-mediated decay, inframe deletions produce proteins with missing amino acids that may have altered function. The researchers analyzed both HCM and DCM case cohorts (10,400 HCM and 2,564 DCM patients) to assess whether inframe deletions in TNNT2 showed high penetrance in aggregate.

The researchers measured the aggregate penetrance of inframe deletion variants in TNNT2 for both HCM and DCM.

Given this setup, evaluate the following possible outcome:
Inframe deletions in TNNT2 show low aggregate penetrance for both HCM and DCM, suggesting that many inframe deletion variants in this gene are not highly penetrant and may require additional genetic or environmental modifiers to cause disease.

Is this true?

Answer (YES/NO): NO